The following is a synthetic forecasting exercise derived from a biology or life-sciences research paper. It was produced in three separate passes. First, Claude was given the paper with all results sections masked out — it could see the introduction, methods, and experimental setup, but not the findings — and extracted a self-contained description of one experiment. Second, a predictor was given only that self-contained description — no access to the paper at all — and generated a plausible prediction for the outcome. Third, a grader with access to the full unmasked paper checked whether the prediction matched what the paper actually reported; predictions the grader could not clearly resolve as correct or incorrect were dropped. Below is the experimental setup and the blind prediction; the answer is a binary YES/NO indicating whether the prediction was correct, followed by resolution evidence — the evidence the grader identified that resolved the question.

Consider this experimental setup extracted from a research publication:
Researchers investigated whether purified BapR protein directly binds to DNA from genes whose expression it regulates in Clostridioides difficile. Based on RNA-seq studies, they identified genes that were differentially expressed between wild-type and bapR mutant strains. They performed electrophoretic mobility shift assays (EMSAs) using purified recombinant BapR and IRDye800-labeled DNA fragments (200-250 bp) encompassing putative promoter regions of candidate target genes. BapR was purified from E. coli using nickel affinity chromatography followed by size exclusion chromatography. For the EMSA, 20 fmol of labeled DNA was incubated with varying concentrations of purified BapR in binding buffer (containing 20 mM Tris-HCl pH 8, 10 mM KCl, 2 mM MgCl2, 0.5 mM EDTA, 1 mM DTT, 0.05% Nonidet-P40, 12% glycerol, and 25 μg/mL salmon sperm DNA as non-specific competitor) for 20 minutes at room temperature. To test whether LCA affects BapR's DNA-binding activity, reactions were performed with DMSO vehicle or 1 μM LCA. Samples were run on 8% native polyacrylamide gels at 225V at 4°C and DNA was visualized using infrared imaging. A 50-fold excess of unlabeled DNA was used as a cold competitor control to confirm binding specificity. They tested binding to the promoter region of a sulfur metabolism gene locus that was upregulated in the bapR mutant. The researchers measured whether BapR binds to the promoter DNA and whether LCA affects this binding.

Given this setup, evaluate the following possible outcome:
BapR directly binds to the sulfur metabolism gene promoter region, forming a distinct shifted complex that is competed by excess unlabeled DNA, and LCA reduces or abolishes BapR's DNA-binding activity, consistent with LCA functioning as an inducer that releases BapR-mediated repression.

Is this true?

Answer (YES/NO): NO